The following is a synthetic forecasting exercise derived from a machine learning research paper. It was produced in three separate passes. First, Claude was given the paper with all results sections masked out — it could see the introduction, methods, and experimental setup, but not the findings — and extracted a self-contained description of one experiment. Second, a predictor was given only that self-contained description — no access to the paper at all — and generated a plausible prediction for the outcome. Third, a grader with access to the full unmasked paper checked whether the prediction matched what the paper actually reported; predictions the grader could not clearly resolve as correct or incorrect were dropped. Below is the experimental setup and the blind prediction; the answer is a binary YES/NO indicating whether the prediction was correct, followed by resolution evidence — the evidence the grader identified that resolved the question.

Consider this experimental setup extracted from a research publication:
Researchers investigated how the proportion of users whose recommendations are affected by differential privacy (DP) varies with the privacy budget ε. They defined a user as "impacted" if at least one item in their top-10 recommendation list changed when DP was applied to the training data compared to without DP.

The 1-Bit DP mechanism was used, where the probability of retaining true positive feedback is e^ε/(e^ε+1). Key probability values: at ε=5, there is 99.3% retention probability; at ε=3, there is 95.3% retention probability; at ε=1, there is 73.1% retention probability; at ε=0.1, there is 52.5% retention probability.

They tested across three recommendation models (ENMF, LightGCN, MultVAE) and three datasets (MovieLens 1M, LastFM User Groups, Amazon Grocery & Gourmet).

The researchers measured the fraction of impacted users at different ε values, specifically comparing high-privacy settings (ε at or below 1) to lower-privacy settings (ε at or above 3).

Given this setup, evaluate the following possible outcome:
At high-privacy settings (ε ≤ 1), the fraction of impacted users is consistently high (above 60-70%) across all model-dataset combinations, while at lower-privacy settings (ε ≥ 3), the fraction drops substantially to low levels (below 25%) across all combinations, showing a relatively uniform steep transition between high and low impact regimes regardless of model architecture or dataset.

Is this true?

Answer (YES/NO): NO